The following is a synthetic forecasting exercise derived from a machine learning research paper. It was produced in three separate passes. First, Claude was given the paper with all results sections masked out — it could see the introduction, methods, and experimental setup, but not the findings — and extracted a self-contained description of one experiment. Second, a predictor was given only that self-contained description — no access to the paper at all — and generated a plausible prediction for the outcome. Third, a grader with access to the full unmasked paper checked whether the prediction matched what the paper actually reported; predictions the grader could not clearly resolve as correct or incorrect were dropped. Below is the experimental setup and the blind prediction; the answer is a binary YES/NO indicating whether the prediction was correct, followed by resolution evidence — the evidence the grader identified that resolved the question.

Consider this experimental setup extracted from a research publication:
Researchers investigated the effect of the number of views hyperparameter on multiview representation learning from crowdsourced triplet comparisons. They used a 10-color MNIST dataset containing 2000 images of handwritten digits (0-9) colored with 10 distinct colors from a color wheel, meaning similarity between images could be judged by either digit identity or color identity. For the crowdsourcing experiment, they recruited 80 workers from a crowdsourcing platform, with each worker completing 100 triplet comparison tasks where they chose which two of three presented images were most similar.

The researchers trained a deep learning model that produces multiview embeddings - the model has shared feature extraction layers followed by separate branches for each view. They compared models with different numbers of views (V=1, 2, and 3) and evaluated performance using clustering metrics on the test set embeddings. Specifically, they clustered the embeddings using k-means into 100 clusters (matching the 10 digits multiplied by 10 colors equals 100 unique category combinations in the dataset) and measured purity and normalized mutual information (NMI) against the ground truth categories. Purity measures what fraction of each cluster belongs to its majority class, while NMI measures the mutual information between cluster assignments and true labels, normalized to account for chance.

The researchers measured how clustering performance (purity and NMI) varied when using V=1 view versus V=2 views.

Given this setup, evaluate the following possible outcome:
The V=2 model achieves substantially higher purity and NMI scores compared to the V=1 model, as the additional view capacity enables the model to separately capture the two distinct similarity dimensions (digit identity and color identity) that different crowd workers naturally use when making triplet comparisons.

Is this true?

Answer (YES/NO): YES